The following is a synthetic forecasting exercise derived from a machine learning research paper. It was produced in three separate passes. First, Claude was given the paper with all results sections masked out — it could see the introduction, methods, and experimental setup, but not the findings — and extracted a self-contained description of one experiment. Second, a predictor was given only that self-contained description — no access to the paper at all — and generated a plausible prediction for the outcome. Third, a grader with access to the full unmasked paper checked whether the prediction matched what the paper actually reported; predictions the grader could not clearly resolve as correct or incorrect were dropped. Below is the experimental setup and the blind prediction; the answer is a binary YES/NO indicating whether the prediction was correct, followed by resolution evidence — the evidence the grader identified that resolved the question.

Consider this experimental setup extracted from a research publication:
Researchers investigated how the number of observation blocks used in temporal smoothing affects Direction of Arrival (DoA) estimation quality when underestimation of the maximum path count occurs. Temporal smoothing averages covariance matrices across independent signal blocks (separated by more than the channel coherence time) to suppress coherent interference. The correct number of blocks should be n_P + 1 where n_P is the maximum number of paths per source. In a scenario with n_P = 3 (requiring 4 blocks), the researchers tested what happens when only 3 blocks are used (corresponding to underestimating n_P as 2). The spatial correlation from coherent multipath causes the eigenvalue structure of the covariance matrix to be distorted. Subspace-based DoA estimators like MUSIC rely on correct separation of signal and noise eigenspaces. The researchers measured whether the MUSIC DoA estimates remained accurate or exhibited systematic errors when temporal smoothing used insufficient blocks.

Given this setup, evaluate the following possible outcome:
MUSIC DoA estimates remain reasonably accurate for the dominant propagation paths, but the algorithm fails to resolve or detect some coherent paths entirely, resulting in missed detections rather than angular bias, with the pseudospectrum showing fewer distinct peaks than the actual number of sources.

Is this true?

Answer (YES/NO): NO